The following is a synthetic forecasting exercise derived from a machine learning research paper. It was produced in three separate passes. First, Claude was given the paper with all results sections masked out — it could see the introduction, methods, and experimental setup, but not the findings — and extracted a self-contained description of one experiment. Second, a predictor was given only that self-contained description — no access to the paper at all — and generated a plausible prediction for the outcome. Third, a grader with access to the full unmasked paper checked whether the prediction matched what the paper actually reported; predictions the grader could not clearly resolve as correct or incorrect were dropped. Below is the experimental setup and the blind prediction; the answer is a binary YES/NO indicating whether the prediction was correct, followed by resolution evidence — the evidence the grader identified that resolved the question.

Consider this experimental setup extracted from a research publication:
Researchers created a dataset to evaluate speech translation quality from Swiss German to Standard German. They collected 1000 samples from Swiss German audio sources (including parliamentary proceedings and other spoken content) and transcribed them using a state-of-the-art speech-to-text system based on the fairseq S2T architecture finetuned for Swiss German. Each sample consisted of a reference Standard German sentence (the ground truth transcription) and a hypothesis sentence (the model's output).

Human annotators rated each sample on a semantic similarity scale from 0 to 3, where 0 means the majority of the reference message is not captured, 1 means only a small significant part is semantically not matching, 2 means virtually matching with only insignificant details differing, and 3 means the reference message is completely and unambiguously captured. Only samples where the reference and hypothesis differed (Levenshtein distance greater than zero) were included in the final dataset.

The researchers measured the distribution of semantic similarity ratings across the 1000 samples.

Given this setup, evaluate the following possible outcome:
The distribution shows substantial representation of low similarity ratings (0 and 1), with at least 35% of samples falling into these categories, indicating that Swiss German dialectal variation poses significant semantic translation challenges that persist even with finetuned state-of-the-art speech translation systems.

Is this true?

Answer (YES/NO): NO